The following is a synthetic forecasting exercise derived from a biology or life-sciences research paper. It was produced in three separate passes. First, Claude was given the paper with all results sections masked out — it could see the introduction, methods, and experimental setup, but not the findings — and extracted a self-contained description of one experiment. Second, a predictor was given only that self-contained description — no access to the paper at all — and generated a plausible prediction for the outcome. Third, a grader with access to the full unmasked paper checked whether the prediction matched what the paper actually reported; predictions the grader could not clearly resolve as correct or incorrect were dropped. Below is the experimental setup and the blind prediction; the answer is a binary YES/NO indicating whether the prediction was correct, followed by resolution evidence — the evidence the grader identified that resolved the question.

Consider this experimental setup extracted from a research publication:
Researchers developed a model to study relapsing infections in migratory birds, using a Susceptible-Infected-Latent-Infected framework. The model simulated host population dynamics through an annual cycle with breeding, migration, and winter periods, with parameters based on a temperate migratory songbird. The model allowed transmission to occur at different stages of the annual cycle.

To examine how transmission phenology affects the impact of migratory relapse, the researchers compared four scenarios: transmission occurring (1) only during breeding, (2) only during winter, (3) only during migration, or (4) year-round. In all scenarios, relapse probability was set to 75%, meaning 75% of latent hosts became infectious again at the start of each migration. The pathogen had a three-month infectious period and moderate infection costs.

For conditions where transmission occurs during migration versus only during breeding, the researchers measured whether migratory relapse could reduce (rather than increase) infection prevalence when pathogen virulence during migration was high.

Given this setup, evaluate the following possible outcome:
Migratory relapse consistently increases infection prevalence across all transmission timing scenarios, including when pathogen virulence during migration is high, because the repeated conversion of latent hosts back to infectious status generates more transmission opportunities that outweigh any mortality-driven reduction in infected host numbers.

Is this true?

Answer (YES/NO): NO